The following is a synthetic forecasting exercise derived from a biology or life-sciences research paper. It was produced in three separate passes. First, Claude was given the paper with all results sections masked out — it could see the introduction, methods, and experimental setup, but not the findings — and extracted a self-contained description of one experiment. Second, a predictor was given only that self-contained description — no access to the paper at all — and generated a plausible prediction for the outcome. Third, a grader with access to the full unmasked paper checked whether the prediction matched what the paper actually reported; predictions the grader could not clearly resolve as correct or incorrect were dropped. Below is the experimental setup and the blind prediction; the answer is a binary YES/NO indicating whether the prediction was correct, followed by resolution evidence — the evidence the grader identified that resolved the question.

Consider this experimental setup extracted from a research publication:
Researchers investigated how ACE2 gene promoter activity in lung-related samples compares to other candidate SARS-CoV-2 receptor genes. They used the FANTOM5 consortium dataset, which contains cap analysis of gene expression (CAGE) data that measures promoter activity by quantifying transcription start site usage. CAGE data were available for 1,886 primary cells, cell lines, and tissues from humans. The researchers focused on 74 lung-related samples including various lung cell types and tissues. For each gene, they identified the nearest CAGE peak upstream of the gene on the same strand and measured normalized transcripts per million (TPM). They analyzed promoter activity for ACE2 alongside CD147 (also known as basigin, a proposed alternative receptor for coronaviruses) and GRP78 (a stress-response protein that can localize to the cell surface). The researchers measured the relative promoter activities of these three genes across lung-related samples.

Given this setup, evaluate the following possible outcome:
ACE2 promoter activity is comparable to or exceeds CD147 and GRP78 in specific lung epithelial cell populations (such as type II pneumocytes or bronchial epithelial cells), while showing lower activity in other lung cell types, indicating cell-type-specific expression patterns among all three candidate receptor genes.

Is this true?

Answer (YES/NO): NO